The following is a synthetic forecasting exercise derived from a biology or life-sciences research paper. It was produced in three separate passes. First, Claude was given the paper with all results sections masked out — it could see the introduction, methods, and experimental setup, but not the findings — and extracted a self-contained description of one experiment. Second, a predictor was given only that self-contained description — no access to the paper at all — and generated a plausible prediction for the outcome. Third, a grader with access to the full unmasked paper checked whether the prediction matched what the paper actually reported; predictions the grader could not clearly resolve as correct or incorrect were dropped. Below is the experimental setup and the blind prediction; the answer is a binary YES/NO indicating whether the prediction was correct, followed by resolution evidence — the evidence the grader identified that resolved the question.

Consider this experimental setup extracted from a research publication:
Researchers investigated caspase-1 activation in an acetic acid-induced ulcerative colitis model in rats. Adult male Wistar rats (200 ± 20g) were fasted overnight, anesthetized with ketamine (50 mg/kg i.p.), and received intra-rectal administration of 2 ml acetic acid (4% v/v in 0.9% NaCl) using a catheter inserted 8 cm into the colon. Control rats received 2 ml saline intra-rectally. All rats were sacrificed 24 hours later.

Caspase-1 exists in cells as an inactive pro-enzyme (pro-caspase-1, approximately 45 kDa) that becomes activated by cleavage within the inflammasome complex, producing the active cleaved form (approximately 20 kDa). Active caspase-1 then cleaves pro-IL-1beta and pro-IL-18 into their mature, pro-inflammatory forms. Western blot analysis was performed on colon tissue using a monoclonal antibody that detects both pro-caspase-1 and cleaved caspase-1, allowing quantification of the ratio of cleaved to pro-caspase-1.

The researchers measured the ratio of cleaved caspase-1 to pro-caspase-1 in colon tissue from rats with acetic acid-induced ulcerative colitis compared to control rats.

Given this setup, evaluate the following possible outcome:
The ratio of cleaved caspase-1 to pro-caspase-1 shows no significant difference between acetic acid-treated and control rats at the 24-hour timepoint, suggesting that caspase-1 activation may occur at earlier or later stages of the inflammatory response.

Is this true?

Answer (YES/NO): NO